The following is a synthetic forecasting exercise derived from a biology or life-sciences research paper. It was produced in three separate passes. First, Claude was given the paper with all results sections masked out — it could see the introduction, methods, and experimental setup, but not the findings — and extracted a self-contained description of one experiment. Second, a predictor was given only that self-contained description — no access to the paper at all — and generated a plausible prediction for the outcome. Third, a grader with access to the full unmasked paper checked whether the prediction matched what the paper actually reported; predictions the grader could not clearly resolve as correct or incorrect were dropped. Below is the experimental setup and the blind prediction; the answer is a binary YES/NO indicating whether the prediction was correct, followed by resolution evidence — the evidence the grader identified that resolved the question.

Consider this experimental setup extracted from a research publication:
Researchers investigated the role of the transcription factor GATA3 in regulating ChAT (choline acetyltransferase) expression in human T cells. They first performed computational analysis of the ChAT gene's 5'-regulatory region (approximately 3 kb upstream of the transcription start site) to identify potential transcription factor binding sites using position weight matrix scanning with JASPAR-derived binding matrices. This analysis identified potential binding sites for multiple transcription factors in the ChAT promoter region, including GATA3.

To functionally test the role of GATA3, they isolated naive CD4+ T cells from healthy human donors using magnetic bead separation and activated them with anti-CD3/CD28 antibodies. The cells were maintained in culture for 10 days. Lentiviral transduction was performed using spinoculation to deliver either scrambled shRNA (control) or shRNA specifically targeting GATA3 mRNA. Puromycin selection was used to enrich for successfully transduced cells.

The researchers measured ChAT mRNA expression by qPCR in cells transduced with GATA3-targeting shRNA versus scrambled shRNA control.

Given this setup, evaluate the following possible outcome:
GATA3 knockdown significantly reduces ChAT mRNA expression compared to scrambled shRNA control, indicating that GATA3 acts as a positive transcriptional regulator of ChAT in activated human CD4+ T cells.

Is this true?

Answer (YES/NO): YES